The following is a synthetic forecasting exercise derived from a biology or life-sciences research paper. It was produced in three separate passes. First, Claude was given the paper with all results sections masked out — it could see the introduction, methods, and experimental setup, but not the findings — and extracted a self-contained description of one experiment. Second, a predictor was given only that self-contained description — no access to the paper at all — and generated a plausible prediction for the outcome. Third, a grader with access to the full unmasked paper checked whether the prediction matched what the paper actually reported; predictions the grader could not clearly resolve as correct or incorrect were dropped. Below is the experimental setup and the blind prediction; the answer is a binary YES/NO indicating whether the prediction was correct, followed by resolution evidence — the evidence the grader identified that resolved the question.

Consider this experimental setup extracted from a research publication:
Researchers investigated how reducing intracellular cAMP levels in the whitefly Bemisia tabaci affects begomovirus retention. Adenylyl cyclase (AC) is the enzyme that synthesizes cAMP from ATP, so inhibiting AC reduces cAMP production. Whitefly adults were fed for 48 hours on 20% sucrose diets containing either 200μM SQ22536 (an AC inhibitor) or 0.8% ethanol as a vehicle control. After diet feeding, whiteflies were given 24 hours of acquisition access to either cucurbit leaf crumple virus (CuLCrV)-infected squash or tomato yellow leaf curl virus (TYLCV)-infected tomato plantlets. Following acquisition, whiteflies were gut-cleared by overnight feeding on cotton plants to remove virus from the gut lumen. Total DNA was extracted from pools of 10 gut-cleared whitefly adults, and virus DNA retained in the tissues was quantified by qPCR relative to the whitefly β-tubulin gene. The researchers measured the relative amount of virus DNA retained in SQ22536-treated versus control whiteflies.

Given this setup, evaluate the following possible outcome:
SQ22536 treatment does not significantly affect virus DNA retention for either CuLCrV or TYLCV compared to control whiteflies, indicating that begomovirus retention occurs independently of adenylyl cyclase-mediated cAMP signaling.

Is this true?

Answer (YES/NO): NO